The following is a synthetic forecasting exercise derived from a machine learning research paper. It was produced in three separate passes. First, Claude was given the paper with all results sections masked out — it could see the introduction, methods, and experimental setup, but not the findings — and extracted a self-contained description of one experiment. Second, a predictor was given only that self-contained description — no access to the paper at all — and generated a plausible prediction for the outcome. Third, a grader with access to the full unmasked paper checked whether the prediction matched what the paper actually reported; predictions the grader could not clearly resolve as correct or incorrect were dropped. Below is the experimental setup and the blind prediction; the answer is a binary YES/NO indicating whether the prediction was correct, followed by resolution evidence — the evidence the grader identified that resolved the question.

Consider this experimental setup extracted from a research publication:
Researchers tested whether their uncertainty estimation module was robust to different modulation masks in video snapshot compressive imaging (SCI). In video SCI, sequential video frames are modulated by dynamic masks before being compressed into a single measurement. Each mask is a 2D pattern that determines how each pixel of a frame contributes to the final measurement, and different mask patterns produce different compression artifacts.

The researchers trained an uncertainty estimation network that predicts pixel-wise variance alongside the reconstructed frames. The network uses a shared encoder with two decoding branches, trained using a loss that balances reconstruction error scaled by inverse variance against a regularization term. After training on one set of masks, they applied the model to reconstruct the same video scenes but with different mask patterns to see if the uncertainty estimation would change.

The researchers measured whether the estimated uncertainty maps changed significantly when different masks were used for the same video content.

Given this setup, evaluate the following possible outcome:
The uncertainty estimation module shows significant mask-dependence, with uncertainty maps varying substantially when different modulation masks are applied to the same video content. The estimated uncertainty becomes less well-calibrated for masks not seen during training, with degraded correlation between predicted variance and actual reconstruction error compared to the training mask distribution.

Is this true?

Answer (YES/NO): NO